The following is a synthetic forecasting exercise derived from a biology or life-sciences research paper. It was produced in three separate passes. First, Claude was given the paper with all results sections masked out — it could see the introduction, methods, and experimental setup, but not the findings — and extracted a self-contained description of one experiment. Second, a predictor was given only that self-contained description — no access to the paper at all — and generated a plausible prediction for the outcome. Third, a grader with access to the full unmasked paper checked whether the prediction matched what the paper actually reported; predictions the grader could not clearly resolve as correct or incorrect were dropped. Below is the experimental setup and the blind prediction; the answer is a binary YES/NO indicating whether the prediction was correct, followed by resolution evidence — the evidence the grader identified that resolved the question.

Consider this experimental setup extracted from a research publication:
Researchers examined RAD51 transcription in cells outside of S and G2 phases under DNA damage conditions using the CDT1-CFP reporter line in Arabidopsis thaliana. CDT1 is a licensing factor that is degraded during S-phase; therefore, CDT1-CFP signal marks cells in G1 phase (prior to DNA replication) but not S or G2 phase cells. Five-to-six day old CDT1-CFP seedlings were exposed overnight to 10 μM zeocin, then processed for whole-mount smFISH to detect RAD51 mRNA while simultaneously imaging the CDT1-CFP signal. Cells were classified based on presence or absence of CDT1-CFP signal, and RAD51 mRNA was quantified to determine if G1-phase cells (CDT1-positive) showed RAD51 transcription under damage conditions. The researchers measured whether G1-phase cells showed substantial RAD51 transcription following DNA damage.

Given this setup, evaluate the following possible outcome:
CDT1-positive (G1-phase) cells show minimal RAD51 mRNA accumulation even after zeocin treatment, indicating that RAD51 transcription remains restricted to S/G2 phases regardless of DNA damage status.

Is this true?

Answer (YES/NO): NO